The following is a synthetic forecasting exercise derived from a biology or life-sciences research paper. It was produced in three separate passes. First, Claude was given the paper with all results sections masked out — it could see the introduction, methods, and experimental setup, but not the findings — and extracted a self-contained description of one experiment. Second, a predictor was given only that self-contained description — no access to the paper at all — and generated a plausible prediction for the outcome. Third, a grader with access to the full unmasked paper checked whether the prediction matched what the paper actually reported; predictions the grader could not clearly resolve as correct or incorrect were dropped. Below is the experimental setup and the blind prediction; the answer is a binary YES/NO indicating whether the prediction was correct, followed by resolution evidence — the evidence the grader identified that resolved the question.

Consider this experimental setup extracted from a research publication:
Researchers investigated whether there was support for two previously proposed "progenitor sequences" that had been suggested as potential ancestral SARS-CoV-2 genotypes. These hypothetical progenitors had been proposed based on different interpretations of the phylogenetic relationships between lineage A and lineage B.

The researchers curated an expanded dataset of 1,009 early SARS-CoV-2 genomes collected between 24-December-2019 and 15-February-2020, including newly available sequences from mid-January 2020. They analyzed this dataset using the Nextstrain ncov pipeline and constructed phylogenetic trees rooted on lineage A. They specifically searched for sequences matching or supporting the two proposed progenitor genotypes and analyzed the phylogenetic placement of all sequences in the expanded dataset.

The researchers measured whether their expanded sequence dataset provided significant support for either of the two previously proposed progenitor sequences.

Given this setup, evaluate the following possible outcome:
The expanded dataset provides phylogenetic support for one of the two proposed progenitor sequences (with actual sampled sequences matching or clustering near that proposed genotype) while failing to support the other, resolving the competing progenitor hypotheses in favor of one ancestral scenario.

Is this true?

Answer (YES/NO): NO